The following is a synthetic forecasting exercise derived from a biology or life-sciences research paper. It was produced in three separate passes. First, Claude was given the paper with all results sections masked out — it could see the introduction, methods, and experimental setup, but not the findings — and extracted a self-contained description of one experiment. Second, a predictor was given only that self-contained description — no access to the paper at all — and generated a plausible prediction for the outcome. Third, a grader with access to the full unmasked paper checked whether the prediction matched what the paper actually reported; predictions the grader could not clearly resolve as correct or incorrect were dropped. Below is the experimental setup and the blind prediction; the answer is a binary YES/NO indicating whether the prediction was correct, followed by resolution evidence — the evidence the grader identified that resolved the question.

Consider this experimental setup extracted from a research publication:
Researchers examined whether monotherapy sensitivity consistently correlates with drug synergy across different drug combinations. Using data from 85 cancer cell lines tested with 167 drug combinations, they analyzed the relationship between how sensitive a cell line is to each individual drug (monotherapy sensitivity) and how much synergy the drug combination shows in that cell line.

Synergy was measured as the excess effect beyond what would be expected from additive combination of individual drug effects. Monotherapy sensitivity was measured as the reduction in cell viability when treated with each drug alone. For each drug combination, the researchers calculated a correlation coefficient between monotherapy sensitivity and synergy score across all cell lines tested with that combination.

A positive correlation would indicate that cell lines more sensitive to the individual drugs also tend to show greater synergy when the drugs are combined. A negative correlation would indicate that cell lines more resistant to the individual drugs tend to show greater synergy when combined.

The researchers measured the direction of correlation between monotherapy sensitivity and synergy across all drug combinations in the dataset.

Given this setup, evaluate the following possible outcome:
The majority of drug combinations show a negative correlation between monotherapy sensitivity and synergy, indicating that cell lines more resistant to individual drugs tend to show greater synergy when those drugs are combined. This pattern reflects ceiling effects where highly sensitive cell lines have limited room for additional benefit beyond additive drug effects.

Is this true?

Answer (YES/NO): NO